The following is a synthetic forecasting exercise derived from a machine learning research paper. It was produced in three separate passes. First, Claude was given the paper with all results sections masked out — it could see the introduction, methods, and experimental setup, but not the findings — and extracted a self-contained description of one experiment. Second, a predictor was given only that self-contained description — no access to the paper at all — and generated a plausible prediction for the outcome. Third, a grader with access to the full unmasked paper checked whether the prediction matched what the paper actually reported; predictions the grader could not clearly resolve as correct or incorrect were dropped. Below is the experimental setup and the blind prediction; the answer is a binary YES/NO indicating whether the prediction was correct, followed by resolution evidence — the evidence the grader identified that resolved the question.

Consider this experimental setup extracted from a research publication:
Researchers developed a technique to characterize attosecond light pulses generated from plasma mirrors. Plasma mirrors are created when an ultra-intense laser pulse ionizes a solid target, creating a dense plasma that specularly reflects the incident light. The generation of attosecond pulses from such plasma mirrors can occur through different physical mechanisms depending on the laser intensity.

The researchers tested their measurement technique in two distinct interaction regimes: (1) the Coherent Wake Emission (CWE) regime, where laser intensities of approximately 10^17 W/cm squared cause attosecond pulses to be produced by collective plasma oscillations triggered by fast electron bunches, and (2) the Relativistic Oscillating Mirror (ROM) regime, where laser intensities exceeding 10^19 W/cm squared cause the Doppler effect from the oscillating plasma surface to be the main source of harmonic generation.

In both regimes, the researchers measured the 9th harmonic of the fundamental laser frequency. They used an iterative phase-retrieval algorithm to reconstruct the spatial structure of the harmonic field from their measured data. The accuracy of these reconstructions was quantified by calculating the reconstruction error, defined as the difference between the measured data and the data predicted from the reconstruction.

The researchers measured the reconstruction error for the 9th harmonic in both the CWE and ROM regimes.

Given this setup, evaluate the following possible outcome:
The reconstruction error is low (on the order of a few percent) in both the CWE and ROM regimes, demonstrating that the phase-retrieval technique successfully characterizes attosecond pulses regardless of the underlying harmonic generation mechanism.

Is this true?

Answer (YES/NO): NO